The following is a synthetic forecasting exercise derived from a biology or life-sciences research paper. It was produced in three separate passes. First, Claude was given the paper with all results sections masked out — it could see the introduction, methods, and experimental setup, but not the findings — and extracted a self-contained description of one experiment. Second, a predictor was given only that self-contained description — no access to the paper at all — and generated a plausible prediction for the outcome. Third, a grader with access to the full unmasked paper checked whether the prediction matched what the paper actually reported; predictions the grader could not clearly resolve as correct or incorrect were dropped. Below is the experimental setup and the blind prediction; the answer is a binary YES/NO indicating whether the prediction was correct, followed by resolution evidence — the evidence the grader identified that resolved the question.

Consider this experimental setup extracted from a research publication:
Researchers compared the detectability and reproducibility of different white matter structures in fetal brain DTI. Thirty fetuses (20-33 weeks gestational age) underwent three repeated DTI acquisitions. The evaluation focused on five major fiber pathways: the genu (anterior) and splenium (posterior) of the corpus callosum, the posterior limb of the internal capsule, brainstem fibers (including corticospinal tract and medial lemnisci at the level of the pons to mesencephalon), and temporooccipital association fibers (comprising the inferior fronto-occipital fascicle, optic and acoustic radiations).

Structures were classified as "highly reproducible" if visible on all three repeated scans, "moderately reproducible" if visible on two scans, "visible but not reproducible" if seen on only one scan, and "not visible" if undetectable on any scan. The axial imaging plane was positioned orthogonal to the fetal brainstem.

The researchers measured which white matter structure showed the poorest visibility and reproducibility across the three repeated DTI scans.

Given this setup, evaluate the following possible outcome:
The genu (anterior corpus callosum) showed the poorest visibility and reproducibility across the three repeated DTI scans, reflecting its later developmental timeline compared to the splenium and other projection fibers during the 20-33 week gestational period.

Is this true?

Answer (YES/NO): NO